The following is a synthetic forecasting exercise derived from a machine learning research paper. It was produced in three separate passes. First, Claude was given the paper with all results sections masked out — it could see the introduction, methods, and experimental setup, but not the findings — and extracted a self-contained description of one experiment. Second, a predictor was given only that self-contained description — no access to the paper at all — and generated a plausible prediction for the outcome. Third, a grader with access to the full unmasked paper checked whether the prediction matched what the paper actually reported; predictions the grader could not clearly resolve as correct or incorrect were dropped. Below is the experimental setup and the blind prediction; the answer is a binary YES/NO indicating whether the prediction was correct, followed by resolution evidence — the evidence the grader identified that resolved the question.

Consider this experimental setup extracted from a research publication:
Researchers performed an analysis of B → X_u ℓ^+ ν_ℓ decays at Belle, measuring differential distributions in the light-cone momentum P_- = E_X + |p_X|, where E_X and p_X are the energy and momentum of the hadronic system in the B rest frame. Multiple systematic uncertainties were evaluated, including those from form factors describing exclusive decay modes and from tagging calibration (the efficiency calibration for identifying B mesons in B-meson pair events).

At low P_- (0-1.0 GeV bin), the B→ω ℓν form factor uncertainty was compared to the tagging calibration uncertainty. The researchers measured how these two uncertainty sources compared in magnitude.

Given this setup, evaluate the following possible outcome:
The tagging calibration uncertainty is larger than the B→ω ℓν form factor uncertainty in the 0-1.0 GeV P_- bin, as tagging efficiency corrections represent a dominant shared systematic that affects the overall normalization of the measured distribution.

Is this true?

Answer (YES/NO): NO